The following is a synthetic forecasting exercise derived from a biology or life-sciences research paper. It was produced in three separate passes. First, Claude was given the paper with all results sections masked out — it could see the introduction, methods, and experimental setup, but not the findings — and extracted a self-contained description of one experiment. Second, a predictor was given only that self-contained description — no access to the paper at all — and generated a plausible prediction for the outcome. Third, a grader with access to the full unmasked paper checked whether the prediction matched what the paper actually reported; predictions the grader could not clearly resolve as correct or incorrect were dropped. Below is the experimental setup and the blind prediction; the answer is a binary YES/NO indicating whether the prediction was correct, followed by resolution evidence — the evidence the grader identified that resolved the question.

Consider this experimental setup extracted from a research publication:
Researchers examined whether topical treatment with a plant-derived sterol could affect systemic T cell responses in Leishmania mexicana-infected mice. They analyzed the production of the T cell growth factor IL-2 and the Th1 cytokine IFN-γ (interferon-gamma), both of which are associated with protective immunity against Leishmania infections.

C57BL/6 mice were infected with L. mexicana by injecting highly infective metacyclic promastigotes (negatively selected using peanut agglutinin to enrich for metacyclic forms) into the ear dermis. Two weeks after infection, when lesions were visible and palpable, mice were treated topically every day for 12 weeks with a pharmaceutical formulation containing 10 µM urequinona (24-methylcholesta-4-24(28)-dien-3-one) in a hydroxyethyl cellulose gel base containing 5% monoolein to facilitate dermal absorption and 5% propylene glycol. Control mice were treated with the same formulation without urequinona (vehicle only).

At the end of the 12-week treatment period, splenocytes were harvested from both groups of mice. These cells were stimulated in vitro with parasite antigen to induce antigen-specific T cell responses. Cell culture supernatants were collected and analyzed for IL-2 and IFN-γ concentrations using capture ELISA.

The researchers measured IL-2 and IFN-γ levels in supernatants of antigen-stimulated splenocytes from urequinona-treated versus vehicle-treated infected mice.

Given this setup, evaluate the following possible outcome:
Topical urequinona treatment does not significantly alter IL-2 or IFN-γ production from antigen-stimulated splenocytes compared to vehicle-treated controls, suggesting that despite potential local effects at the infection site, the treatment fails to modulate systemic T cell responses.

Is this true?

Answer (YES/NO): NO